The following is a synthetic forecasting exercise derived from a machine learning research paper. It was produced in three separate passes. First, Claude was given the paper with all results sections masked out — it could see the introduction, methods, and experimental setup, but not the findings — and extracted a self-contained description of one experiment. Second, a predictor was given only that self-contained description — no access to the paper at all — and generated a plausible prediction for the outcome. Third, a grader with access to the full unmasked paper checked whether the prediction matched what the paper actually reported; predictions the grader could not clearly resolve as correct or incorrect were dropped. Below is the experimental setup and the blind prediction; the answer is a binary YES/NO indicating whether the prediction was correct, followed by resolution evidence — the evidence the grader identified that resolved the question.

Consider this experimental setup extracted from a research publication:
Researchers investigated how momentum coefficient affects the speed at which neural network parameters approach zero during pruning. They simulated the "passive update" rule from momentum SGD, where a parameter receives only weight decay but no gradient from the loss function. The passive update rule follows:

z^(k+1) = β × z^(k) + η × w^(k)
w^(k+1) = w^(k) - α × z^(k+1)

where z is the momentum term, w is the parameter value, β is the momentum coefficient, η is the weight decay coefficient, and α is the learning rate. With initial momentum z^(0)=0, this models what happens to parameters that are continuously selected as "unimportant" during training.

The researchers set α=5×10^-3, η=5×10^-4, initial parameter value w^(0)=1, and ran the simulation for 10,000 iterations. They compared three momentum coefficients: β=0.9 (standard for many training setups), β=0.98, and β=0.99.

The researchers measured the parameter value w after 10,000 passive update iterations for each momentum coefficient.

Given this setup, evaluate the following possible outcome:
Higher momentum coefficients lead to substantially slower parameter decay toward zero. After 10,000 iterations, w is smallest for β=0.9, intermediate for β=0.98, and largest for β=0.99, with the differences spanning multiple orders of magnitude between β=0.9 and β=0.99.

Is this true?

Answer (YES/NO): NO